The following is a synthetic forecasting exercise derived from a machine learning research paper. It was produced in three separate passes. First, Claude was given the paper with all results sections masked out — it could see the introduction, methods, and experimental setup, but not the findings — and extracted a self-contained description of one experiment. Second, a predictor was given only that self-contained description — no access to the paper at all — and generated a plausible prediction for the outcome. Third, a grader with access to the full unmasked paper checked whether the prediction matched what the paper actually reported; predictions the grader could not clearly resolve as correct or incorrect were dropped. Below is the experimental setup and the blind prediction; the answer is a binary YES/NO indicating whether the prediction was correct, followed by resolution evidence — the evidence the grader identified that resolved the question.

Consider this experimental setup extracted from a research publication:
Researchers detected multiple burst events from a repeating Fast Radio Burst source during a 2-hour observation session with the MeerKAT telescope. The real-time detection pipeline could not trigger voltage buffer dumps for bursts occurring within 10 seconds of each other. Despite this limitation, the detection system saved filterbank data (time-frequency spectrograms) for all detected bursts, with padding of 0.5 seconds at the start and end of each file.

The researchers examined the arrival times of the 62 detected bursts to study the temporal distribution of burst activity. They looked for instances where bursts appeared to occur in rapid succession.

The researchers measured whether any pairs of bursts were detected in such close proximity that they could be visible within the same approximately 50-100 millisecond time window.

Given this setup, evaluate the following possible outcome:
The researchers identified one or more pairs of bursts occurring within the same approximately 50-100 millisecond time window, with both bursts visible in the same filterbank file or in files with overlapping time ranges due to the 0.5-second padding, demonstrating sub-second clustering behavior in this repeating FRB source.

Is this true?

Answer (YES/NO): YES